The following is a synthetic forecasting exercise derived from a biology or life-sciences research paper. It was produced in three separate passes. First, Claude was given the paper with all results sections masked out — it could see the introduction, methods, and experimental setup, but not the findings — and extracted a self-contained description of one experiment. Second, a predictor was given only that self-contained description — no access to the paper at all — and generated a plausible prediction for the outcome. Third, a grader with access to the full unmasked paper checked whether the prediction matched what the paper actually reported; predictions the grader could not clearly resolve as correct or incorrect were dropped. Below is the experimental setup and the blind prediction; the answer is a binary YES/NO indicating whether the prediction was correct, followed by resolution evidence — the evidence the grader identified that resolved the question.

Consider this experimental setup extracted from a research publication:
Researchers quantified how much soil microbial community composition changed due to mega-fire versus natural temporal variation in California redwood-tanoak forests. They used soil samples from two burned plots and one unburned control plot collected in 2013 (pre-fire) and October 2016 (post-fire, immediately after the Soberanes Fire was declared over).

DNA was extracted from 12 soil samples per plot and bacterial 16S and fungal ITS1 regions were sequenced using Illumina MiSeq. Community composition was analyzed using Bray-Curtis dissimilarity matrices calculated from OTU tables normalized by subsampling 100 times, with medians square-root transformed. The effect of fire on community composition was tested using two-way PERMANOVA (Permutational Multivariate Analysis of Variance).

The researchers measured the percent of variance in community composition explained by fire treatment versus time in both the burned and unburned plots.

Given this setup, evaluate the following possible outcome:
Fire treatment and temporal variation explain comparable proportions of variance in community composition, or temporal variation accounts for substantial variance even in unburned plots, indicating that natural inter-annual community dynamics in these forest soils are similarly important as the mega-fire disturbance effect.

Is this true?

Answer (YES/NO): NO